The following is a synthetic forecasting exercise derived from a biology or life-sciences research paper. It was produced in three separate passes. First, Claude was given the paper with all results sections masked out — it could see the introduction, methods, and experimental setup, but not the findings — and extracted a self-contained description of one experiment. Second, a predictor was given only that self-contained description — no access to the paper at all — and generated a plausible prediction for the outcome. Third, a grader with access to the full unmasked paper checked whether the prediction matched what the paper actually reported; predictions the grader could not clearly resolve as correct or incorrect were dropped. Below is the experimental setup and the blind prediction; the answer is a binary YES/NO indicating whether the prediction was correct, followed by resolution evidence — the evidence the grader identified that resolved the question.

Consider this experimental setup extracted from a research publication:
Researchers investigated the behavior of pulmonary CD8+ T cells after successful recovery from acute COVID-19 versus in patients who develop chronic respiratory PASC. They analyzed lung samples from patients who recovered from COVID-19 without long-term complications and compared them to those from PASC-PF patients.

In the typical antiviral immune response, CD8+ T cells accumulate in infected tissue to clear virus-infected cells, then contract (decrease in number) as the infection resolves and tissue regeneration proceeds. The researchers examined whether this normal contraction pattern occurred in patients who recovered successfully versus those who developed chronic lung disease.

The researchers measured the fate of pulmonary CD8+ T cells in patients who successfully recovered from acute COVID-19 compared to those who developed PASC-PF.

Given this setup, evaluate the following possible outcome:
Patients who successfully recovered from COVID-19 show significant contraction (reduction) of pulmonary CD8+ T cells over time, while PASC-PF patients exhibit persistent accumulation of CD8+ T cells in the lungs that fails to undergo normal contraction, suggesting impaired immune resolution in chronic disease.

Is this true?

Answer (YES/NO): YES